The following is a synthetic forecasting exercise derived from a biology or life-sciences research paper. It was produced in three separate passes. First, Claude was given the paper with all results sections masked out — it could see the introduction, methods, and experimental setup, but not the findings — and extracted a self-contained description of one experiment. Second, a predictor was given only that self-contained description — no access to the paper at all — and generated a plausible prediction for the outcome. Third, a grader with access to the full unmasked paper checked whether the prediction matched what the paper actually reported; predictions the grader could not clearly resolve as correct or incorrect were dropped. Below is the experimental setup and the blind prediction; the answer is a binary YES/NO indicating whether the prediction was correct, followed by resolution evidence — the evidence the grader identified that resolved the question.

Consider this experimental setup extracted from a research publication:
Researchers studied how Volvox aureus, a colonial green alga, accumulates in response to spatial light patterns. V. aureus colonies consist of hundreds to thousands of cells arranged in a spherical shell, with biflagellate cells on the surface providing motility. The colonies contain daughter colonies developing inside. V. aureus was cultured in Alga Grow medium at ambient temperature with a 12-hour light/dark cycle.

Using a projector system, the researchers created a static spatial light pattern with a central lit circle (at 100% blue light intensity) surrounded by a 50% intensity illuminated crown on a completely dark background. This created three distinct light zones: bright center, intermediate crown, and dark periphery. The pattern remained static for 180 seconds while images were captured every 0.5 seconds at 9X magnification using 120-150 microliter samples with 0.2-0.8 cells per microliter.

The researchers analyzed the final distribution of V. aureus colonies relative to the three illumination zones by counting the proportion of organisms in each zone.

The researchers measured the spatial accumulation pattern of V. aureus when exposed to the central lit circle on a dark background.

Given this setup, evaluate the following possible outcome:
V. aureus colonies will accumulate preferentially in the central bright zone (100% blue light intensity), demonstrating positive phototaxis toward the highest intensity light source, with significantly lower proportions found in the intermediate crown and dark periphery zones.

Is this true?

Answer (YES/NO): NO